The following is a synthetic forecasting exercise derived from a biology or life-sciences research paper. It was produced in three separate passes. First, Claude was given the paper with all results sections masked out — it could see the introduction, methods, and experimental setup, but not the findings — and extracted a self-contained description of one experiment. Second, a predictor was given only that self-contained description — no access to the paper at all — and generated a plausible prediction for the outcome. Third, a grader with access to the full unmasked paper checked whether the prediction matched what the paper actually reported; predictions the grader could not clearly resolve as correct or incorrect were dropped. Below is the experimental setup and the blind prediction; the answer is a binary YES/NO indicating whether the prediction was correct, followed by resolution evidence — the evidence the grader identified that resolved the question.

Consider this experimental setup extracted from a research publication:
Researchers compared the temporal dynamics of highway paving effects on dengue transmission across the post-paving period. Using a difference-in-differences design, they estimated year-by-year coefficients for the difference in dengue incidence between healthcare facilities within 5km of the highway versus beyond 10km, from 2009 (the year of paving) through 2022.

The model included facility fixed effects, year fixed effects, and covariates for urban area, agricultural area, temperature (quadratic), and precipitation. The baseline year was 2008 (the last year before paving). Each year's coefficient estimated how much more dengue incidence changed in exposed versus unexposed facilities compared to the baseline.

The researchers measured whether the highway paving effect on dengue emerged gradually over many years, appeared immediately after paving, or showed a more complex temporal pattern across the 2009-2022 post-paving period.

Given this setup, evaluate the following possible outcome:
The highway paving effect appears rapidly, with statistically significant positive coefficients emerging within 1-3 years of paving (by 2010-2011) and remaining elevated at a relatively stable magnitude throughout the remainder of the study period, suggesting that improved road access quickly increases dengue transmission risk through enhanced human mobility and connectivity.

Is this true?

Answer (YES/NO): NO